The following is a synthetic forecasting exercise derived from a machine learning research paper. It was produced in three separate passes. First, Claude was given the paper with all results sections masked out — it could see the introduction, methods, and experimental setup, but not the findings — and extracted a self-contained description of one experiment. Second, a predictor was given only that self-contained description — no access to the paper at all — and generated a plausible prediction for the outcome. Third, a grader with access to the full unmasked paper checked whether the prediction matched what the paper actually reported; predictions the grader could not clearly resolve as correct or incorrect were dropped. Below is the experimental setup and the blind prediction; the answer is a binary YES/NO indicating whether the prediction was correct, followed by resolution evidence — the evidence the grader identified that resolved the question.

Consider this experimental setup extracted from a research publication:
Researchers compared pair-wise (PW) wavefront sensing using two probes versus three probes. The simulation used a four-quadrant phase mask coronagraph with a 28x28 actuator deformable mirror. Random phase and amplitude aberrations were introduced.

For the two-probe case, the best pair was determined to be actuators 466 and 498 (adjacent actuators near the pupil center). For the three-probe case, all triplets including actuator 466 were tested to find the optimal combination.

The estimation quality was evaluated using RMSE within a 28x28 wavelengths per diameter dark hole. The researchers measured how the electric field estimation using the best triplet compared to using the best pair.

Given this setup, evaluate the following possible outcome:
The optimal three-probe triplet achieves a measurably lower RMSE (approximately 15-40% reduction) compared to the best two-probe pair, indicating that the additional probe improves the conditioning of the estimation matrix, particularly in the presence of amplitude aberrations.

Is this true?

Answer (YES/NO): NO